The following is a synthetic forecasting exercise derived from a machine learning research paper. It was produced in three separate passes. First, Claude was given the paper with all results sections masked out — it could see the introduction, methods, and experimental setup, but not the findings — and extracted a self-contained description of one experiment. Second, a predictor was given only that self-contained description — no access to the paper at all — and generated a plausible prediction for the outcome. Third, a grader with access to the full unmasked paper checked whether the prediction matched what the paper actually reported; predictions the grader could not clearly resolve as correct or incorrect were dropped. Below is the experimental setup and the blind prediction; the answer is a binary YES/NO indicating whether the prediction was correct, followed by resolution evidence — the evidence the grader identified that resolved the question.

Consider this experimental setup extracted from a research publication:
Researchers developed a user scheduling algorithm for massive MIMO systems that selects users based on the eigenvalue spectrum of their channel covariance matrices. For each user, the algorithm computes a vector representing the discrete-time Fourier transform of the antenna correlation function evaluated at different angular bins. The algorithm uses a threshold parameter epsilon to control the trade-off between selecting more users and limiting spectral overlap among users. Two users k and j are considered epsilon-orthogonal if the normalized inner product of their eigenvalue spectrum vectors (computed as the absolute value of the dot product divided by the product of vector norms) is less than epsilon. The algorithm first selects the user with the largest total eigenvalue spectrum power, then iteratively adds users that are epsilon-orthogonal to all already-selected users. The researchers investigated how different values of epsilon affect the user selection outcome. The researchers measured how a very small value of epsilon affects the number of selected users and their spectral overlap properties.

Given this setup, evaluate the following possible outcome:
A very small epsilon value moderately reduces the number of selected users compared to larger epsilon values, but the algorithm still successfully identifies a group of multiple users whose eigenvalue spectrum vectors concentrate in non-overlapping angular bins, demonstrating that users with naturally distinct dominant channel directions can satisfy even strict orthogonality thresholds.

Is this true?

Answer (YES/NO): NO